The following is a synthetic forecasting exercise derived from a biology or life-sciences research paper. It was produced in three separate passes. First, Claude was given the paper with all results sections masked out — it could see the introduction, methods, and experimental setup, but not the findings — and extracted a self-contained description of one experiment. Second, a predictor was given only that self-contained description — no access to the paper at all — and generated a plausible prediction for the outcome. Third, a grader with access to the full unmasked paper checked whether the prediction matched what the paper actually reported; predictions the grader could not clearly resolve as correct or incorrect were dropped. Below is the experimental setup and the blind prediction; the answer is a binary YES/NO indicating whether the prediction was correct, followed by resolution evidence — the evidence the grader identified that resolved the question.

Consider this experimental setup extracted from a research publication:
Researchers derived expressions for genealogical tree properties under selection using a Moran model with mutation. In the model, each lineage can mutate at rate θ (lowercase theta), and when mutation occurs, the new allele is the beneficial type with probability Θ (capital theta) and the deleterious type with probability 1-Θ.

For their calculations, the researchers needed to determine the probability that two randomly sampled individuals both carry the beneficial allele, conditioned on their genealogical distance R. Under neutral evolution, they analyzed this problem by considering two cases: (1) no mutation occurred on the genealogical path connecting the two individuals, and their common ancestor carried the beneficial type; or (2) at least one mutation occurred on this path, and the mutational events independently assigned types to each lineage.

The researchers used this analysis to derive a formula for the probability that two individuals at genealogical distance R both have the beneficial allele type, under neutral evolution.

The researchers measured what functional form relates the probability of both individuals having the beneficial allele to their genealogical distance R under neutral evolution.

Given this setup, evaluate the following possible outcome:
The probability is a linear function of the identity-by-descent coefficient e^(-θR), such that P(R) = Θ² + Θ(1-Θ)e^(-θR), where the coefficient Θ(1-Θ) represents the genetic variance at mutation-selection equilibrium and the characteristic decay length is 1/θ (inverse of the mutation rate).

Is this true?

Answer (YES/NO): YES